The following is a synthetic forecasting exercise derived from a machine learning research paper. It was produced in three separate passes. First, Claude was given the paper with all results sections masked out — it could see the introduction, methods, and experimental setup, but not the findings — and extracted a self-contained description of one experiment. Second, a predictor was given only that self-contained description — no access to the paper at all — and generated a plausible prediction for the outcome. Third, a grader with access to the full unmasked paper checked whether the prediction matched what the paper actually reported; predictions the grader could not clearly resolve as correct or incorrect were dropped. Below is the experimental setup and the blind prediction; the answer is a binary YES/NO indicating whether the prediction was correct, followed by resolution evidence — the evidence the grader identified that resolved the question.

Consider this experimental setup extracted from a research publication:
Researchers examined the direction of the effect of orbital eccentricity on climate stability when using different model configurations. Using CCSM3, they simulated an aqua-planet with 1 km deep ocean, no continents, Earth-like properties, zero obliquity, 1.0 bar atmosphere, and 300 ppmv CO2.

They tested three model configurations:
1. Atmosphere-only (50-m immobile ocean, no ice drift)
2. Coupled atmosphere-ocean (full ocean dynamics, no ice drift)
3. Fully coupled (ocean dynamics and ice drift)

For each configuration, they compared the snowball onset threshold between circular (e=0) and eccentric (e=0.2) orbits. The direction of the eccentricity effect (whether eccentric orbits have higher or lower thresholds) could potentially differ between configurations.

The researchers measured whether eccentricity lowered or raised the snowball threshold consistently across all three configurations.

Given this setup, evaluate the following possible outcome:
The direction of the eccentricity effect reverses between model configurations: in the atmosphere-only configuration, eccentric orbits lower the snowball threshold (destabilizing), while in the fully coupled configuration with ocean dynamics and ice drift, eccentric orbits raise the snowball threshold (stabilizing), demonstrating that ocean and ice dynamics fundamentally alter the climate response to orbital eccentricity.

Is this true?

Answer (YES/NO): NO